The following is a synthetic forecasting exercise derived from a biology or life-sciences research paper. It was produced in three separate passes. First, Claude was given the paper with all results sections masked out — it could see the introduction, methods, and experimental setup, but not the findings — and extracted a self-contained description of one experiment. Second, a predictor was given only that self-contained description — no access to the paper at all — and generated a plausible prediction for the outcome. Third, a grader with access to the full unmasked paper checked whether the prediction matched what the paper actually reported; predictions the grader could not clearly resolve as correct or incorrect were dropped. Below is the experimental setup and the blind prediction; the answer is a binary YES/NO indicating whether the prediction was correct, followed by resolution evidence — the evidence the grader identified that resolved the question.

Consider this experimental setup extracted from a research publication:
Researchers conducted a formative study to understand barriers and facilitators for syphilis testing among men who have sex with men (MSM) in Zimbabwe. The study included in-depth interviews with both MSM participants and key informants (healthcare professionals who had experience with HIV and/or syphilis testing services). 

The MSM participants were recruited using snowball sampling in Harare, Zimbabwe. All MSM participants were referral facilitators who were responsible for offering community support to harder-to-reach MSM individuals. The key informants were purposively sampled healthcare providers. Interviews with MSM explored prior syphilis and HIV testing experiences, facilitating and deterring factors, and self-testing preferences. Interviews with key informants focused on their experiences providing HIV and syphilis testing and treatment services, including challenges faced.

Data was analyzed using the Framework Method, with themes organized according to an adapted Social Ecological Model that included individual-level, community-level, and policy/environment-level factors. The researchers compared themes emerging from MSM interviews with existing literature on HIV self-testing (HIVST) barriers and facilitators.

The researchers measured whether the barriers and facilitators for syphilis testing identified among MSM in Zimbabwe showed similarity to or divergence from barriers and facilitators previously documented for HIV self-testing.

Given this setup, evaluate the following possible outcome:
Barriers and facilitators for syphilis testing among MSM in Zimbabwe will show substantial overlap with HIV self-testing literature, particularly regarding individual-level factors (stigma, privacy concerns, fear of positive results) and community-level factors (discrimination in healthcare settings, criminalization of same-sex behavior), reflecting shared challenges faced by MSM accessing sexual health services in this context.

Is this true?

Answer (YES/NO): YES